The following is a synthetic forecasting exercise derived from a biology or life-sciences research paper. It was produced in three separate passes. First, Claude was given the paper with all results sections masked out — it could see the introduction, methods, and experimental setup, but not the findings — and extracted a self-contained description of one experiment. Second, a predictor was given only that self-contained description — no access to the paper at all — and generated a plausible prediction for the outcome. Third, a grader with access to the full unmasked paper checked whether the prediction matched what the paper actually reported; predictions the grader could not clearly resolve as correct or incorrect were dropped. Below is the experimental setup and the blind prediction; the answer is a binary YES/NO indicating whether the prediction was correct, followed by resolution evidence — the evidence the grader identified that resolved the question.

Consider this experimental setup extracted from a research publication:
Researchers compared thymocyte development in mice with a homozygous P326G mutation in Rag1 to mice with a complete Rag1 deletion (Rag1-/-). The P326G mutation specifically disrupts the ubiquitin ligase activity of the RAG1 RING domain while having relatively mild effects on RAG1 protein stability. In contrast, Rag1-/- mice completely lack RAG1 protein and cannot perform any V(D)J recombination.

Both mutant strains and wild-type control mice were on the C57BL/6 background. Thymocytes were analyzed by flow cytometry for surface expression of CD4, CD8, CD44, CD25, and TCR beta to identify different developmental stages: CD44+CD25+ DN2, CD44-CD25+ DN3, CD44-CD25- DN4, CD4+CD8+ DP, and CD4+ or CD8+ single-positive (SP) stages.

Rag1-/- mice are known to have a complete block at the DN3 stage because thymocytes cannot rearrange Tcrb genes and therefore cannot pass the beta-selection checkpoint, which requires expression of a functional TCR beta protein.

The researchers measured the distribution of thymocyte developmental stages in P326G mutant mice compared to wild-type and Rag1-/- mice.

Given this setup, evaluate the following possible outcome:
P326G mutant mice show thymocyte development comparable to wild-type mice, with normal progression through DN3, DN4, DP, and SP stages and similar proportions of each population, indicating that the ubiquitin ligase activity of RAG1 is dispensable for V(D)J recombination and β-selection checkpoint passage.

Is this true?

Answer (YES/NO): NO